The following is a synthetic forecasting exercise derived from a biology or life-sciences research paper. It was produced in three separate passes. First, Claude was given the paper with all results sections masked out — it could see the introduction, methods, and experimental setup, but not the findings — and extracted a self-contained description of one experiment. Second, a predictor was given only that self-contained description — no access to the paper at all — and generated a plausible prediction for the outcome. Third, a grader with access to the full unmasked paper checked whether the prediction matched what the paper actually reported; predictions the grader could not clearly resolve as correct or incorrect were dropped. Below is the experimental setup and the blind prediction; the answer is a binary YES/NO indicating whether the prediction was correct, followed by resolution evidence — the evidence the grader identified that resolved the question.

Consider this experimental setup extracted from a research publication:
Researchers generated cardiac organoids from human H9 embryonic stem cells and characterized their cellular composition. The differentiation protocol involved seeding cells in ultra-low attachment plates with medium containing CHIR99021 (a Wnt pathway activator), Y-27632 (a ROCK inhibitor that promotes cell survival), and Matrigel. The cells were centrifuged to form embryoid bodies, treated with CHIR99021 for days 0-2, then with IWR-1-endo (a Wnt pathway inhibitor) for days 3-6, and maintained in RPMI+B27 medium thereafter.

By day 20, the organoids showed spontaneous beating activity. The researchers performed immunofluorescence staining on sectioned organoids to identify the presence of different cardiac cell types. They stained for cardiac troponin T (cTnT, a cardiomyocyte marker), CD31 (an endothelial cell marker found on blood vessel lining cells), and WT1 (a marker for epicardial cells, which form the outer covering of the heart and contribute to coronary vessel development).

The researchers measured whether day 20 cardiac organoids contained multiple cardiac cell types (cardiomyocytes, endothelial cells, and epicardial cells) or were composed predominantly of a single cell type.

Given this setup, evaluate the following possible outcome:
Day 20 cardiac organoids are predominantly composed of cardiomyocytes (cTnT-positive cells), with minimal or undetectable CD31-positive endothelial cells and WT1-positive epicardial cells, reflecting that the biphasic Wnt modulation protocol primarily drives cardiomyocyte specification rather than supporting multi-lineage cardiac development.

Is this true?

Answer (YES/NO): NO